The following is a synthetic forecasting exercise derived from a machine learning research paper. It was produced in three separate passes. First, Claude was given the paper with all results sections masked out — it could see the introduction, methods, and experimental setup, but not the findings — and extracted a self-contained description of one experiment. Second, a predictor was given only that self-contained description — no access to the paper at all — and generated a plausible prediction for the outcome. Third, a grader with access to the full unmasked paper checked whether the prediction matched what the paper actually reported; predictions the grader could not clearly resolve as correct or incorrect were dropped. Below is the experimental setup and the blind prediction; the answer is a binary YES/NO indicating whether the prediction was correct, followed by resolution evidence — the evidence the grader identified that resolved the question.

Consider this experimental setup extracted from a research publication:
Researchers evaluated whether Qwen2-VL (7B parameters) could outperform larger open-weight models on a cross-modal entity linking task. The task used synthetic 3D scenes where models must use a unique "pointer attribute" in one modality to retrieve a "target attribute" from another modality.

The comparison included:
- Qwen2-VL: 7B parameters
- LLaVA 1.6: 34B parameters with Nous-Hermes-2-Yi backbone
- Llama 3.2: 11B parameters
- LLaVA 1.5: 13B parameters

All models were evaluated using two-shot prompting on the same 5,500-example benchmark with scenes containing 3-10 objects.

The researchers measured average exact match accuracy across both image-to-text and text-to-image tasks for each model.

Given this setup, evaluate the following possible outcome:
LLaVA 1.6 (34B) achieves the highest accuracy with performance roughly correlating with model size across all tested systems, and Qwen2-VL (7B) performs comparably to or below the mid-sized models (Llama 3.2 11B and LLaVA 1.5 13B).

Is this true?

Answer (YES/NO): NO